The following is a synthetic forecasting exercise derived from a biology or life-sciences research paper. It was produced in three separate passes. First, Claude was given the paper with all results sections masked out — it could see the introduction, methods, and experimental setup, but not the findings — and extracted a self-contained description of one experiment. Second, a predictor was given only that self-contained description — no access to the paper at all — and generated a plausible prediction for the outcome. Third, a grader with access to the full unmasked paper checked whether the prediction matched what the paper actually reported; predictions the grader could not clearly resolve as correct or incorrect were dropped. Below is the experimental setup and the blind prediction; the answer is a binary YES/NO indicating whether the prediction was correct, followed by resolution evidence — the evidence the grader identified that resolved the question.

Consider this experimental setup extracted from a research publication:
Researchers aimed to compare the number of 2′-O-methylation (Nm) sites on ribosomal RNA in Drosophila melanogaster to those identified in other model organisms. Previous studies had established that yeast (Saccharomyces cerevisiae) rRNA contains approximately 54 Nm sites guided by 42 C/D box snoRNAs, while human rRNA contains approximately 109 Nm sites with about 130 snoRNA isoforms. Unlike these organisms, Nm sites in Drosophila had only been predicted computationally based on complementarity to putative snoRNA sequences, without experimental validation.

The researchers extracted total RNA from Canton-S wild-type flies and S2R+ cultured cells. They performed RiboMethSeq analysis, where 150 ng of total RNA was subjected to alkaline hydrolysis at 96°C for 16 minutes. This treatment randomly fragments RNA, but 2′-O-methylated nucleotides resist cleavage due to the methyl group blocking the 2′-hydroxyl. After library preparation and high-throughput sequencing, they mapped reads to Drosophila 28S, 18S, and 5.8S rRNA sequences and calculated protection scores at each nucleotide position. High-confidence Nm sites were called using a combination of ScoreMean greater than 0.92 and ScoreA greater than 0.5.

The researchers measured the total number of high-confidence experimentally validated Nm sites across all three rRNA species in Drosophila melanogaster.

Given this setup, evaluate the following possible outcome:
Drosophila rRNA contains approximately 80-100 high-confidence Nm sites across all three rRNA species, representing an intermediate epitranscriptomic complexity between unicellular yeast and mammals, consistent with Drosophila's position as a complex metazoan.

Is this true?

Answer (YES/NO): NO